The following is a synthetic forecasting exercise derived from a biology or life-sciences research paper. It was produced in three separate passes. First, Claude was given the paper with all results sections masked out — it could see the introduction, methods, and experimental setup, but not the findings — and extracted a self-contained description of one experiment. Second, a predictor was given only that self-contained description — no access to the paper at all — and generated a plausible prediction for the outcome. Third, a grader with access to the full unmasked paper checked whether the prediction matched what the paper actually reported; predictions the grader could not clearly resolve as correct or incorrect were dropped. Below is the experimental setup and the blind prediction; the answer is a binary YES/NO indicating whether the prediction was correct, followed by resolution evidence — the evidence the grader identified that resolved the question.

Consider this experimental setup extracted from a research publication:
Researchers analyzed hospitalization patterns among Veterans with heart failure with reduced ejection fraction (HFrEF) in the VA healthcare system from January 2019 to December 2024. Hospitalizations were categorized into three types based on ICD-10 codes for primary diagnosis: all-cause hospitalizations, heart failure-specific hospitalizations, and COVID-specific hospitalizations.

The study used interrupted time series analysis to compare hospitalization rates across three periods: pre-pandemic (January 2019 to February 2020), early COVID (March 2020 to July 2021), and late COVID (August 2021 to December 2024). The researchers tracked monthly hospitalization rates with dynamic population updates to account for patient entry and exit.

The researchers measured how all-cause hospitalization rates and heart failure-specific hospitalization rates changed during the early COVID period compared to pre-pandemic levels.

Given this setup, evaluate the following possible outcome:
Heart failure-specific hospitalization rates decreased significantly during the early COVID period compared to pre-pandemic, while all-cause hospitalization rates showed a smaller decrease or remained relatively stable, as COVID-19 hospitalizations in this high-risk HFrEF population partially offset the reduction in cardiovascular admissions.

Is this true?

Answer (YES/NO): NO